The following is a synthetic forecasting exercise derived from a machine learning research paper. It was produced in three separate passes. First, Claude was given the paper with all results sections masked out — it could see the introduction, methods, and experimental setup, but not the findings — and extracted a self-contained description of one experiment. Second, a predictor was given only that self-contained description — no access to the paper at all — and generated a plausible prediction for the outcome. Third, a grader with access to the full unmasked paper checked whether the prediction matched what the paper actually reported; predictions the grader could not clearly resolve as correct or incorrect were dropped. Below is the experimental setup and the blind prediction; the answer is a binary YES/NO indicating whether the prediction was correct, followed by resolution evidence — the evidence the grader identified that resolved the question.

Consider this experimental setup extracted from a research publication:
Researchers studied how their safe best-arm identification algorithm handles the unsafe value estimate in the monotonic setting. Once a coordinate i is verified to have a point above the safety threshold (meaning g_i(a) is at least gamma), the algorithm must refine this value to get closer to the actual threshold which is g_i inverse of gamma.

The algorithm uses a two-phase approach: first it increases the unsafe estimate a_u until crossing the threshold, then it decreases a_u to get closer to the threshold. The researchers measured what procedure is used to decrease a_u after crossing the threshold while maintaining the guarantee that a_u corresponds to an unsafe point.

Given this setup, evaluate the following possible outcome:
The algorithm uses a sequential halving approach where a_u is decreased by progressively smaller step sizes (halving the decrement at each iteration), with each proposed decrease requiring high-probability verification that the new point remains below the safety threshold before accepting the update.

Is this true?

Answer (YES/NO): NO